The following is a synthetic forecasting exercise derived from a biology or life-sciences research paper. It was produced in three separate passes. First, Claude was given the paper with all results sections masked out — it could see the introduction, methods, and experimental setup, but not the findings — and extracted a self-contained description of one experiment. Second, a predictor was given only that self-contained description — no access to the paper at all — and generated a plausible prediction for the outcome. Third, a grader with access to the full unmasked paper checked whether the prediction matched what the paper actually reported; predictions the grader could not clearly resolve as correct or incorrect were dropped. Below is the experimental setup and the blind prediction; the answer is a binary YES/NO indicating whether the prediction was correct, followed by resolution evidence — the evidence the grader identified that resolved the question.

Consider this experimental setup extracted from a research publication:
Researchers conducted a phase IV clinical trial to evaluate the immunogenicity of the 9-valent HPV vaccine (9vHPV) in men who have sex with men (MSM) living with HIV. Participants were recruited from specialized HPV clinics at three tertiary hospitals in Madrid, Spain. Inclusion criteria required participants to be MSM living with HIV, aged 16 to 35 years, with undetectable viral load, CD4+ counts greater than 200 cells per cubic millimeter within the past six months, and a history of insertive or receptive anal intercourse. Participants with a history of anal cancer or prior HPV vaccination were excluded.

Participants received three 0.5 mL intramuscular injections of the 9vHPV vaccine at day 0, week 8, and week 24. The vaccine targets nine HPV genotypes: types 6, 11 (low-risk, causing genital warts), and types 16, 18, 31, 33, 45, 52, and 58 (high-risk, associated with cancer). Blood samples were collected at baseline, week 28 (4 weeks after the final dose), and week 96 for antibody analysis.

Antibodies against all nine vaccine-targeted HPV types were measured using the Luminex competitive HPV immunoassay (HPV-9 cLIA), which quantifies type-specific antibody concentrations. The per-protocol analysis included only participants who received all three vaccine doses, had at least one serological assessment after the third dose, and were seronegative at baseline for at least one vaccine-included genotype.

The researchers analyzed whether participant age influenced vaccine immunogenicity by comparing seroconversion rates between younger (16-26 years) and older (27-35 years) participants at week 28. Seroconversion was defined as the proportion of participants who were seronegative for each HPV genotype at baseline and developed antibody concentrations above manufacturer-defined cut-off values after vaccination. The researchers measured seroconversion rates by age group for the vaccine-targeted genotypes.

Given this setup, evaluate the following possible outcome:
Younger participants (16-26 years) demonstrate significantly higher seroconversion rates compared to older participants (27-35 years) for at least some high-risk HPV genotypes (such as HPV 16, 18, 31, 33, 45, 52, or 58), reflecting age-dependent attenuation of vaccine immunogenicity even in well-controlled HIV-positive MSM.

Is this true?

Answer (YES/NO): NO